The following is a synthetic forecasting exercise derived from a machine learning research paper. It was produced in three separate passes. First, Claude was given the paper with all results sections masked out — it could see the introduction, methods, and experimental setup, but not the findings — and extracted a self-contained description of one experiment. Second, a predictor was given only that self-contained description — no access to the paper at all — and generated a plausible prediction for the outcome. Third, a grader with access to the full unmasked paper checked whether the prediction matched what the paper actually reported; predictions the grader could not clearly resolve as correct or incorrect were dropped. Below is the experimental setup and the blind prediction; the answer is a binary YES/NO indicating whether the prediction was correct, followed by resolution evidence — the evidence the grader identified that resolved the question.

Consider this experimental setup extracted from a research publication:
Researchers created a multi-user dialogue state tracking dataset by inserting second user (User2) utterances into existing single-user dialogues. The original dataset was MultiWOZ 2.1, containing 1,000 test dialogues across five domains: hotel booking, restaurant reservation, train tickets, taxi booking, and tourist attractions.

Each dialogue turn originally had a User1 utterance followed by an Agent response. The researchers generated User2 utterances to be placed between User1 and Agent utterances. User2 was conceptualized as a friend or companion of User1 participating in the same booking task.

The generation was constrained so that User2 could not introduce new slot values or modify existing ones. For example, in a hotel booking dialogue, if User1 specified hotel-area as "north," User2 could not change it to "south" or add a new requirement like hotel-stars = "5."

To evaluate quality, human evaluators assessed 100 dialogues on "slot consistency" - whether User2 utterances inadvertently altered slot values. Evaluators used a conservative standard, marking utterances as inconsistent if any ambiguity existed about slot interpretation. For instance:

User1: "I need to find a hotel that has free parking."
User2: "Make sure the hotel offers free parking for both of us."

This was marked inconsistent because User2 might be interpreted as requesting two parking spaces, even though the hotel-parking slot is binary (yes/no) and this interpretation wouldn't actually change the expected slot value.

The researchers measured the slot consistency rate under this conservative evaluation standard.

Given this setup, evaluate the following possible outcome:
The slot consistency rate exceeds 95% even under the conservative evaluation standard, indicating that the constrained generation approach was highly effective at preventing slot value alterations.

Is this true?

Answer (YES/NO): NO